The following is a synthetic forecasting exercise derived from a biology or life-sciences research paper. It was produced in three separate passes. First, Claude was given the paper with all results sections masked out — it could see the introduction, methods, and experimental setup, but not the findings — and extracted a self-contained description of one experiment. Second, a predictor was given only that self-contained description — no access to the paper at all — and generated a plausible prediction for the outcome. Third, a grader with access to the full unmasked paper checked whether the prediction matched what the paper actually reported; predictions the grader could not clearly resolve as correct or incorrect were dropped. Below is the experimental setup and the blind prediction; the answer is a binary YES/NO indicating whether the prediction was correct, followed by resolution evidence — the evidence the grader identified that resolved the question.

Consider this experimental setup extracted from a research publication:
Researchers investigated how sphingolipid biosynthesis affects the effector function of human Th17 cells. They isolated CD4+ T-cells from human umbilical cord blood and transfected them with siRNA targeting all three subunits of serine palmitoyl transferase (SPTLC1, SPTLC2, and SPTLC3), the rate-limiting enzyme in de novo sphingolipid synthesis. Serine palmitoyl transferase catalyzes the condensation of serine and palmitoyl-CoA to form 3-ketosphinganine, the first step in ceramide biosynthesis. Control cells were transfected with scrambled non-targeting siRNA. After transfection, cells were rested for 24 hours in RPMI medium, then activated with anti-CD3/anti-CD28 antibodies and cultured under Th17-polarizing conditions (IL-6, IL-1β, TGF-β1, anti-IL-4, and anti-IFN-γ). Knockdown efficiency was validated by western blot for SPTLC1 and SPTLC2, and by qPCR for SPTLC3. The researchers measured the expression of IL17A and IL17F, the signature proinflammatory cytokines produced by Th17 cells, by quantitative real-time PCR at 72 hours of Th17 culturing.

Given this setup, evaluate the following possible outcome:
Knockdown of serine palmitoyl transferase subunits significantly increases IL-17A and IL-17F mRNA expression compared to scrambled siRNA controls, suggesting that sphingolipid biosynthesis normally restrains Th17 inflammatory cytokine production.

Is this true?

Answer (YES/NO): NO